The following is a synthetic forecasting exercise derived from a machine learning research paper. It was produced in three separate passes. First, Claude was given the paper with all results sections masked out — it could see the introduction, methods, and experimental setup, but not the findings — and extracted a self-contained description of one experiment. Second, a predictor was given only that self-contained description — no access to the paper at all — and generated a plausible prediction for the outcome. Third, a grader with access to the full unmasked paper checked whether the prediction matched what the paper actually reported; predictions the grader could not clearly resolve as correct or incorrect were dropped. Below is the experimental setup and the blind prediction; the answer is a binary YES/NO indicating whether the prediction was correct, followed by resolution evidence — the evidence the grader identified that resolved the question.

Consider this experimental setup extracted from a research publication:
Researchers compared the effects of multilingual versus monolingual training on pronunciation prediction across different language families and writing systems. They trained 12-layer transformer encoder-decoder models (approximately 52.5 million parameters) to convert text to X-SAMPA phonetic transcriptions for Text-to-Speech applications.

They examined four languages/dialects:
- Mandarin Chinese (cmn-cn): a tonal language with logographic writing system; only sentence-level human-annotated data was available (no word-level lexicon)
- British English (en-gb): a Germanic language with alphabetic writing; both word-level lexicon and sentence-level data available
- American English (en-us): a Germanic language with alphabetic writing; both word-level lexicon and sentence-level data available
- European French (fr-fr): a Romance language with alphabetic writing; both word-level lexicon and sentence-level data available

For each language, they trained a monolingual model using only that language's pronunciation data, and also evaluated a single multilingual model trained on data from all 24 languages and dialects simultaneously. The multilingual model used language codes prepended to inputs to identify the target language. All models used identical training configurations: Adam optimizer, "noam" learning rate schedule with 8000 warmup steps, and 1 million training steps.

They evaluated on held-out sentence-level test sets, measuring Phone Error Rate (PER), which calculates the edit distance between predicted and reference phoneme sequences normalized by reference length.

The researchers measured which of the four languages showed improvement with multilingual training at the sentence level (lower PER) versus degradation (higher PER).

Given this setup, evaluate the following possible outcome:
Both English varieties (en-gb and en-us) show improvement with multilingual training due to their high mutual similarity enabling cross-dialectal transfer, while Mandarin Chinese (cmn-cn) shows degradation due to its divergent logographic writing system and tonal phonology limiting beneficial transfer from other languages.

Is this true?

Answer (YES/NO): YES